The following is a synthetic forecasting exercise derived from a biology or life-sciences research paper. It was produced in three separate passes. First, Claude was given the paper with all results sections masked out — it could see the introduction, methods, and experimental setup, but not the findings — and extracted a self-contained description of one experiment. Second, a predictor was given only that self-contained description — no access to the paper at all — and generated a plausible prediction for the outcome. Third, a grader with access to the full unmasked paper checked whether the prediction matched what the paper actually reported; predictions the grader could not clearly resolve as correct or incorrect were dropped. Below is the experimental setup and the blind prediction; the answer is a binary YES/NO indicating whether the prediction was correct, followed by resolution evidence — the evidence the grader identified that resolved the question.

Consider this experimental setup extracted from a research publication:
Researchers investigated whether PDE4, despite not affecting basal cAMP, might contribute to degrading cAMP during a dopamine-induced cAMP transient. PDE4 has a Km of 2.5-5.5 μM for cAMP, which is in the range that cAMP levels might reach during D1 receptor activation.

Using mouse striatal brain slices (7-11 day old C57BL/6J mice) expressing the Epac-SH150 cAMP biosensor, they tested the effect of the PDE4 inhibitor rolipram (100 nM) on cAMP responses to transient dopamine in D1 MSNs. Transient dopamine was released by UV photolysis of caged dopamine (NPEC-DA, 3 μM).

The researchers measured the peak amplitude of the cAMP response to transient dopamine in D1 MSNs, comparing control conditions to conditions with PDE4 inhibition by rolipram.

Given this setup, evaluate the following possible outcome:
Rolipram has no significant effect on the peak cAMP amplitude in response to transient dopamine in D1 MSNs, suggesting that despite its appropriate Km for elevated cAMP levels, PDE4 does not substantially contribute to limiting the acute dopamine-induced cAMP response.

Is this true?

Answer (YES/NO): NO